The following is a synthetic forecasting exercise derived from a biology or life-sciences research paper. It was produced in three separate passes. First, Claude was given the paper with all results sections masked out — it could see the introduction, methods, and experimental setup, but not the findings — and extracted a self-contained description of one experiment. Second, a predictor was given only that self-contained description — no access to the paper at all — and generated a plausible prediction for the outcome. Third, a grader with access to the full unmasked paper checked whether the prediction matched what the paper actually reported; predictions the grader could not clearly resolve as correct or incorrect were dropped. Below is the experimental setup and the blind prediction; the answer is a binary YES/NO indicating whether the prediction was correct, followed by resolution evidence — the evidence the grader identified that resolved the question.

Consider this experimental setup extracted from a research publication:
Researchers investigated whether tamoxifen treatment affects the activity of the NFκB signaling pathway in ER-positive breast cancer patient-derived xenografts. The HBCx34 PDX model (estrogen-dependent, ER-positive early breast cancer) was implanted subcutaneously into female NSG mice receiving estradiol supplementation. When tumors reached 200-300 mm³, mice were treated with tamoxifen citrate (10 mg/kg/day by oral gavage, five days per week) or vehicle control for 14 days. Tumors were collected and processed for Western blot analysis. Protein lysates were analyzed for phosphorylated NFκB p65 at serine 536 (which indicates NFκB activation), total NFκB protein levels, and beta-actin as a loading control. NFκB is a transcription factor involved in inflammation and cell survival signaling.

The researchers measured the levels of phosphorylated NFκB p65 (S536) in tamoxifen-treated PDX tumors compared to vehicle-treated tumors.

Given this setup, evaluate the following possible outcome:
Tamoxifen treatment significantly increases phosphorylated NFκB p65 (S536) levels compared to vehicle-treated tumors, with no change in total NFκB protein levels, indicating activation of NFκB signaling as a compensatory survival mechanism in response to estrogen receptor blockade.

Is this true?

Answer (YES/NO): NO